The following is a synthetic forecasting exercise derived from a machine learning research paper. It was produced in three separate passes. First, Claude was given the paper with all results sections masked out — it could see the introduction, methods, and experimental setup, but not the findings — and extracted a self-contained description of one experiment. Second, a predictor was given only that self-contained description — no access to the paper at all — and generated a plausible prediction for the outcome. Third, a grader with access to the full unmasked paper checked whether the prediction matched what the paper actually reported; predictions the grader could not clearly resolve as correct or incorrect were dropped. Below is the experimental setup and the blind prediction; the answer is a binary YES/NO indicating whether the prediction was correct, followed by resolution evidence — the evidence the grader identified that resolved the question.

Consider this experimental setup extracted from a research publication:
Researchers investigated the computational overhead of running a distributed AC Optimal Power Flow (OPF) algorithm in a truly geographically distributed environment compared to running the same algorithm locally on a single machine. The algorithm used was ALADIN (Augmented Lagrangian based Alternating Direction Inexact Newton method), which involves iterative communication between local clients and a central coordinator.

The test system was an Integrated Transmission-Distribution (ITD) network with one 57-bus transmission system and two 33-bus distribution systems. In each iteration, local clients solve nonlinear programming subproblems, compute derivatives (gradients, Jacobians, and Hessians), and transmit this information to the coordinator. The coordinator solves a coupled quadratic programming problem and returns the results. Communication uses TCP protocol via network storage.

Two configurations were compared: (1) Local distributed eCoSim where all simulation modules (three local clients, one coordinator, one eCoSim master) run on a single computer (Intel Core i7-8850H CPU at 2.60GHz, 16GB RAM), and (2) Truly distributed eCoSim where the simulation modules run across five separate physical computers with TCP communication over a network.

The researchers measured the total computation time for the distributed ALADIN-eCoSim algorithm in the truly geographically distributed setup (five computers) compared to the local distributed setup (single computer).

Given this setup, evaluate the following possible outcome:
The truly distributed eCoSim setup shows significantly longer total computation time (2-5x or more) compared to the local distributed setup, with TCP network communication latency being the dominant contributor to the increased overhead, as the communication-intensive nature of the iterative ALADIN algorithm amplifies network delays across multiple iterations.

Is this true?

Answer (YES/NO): NO